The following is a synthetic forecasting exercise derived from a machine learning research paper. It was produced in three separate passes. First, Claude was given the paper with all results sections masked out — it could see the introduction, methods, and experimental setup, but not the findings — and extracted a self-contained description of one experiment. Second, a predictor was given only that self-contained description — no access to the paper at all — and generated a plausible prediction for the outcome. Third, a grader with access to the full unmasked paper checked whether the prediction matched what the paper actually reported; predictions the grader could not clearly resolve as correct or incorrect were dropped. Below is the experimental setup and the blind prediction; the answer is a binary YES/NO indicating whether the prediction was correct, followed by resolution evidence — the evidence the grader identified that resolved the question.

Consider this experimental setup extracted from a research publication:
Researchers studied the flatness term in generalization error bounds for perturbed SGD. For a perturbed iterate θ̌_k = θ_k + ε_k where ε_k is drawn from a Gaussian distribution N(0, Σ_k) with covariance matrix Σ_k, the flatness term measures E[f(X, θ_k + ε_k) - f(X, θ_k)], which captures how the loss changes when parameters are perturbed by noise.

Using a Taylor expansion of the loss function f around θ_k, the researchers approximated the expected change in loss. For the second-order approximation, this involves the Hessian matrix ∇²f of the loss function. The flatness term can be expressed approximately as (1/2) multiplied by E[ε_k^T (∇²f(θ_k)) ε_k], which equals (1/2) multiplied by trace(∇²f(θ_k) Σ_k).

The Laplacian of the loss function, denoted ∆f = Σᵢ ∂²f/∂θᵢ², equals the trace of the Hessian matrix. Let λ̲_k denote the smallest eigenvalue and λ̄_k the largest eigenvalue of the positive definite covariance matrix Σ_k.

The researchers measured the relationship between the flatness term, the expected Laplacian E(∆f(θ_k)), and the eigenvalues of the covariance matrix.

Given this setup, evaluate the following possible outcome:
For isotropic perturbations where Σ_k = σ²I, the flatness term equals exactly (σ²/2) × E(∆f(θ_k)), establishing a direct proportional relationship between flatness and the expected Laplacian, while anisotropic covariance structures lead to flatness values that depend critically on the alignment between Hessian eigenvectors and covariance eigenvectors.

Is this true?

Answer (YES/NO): NO